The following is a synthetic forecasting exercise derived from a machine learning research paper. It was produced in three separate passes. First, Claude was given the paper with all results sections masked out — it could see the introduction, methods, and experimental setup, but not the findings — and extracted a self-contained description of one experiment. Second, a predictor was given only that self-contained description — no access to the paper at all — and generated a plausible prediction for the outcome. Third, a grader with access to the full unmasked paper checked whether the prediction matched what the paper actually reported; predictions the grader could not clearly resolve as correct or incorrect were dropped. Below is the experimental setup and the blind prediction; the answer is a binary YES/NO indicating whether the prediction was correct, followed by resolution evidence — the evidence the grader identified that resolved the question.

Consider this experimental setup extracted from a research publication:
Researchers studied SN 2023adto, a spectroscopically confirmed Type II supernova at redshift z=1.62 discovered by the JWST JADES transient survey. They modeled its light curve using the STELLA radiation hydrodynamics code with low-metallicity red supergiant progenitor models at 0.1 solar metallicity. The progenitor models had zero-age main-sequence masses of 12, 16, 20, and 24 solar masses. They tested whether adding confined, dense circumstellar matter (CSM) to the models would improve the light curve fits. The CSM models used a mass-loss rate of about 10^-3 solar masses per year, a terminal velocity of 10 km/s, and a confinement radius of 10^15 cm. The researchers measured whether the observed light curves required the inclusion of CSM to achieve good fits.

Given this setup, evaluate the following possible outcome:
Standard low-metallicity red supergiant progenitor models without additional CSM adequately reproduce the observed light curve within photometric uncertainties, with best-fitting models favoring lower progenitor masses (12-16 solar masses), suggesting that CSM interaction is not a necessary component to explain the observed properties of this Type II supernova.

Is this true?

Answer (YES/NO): NO